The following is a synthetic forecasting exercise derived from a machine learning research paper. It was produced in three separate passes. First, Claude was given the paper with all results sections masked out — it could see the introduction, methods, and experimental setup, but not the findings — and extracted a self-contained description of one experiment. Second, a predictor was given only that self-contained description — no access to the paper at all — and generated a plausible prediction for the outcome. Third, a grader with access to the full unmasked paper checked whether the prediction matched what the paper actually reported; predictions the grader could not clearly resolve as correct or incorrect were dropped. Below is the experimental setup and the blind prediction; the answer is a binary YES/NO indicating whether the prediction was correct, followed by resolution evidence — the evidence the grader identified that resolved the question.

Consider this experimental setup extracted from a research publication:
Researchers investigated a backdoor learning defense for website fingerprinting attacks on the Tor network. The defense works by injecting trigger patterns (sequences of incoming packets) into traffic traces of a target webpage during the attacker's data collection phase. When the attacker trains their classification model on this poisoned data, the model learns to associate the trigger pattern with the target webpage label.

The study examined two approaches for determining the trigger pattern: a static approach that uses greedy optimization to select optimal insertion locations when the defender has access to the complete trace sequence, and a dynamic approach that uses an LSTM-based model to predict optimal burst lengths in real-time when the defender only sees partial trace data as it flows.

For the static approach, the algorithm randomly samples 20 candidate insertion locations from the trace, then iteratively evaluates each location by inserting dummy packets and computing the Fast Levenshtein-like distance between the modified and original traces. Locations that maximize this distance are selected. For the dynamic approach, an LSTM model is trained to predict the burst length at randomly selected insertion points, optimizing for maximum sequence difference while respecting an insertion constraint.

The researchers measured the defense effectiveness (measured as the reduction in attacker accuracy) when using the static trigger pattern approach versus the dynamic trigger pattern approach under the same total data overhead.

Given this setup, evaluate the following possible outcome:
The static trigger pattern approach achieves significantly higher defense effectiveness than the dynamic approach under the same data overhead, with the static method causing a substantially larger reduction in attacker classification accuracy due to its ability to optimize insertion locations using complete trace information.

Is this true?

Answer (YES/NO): NO